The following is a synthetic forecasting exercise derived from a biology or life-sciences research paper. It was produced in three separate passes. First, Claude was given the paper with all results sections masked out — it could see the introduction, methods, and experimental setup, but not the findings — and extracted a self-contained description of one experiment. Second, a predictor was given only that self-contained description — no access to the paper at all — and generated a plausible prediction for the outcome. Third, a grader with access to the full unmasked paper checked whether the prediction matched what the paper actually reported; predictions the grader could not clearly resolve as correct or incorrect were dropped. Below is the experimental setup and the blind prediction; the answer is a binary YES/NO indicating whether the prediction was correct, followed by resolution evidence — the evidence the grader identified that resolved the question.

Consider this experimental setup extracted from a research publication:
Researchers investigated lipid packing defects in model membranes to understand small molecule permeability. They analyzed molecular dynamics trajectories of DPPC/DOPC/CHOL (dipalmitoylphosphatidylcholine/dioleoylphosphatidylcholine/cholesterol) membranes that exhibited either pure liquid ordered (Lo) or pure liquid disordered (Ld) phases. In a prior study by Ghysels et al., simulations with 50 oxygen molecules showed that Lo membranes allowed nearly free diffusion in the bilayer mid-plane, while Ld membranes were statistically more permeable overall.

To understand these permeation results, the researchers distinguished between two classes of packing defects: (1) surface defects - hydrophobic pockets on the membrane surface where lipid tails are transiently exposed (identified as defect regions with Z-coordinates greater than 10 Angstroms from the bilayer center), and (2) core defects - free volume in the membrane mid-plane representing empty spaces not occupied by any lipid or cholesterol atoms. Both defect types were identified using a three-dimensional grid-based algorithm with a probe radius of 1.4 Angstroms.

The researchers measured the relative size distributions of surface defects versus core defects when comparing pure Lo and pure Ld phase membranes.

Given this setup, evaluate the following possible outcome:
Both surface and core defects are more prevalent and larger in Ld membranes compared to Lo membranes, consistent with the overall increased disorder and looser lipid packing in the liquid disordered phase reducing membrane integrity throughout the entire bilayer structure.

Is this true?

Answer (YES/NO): NO